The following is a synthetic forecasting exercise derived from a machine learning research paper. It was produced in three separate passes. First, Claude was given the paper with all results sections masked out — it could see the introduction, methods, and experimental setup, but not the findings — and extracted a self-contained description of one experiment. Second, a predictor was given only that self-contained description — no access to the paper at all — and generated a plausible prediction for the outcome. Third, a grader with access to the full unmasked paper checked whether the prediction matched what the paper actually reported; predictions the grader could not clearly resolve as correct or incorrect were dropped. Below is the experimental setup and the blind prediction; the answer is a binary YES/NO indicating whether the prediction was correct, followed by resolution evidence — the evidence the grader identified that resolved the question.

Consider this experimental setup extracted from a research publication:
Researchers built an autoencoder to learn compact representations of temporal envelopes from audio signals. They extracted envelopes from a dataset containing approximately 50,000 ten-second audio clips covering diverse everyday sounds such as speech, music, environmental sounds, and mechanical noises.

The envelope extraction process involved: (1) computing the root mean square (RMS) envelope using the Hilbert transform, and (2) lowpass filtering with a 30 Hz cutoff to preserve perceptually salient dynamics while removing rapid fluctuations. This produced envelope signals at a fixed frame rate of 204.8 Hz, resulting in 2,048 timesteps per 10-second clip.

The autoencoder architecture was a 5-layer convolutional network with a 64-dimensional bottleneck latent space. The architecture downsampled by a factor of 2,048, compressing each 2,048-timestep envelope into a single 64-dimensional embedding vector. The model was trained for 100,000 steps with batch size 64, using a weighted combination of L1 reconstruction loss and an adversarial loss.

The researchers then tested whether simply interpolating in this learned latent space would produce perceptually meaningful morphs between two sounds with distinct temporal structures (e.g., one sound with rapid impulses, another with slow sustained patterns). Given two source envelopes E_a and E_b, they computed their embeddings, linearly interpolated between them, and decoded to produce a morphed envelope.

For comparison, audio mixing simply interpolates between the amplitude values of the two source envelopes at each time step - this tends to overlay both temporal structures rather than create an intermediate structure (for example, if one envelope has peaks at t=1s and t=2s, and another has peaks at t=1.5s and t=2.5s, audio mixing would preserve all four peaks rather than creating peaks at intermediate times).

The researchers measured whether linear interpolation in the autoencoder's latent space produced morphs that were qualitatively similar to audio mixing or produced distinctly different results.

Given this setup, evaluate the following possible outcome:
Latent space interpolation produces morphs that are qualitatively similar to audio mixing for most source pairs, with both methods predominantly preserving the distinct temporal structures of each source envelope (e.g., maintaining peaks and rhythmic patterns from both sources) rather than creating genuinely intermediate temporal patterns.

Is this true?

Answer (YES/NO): YES